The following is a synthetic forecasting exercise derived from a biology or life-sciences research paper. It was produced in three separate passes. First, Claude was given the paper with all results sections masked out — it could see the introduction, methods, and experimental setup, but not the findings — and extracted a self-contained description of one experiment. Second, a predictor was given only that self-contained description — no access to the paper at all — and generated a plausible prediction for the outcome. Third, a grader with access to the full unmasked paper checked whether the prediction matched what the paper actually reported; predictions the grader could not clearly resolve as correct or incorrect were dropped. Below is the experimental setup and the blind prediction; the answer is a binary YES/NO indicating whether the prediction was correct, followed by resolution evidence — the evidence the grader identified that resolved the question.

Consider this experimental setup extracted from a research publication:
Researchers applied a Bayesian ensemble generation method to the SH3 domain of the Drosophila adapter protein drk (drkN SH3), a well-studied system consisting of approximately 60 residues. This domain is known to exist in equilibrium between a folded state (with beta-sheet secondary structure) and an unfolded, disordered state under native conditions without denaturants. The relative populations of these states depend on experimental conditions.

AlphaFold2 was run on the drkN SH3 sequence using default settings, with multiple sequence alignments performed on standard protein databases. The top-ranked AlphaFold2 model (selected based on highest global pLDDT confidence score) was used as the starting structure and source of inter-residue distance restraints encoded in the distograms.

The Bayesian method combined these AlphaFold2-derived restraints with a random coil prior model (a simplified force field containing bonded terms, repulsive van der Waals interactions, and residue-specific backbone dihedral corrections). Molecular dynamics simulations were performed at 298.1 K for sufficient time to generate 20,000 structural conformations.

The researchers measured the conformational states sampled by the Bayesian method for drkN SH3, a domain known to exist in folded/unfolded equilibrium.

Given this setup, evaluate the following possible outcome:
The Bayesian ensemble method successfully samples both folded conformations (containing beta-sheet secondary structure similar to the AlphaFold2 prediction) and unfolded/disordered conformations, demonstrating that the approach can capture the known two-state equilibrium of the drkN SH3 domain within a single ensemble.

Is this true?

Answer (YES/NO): NO